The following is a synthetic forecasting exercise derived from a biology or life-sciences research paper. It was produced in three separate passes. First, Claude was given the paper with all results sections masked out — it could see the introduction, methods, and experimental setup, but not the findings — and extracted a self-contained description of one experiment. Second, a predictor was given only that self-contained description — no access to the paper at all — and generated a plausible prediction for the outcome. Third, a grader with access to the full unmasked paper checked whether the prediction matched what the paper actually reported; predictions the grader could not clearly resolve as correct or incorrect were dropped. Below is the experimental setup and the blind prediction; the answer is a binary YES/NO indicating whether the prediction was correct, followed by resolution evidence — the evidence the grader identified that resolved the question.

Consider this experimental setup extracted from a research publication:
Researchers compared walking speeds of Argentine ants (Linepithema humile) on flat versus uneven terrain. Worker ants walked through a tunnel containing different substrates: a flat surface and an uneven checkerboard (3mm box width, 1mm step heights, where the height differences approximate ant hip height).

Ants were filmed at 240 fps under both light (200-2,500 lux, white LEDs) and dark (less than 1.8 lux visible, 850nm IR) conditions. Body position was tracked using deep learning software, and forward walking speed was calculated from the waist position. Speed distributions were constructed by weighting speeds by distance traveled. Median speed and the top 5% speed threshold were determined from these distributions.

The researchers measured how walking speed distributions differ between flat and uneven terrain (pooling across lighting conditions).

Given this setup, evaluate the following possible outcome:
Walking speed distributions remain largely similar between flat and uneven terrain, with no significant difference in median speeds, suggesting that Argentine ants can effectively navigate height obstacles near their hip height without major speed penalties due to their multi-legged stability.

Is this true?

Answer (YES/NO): NO